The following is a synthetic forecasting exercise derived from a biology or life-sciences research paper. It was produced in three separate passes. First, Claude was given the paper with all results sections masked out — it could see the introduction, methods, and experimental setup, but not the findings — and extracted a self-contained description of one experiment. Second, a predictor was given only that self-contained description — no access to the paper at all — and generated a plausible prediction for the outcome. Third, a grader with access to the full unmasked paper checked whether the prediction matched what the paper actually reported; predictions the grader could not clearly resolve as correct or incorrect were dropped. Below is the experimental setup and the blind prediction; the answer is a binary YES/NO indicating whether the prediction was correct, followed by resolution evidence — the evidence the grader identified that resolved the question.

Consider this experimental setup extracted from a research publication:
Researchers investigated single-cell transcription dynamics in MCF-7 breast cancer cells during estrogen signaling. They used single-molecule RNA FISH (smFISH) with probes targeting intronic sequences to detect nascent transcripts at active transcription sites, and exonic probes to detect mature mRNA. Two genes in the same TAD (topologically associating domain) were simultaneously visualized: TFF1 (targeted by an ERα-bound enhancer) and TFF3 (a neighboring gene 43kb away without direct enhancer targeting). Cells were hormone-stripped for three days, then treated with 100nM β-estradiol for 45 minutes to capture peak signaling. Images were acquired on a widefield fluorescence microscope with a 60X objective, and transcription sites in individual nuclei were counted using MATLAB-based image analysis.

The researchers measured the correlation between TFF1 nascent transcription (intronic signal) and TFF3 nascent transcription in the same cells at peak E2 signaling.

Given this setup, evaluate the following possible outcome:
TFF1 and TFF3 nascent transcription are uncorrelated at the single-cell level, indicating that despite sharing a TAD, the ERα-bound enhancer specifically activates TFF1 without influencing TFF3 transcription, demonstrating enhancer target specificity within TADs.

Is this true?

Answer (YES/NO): NO